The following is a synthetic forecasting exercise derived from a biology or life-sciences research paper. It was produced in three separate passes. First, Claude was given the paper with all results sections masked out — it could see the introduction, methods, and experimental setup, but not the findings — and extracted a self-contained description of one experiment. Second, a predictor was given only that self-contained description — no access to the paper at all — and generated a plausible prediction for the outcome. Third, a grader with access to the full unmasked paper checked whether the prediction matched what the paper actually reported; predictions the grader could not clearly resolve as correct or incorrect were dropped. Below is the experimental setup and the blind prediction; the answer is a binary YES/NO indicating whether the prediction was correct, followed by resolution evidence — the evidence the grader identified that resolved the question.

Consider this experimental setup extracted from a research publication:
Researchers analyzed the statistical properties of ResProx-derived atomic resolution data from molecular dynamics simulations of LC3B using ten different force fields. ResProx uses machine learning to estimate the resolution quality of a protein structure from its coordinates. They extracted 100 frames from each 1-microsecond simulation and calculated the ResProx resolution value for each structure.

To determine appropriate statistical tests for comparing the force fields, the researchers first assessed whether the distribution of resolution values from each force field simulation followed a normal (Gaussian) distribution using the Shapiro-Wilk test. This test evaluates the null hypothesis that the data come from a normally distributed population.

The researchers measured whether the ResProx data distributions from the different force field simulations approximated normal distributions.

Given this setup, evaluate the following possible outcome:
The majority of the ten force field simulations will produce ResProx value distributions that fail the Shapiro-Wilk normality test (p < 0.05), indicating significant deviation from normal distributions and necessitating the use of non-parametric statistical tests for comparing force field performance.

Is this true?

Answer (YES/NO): YES